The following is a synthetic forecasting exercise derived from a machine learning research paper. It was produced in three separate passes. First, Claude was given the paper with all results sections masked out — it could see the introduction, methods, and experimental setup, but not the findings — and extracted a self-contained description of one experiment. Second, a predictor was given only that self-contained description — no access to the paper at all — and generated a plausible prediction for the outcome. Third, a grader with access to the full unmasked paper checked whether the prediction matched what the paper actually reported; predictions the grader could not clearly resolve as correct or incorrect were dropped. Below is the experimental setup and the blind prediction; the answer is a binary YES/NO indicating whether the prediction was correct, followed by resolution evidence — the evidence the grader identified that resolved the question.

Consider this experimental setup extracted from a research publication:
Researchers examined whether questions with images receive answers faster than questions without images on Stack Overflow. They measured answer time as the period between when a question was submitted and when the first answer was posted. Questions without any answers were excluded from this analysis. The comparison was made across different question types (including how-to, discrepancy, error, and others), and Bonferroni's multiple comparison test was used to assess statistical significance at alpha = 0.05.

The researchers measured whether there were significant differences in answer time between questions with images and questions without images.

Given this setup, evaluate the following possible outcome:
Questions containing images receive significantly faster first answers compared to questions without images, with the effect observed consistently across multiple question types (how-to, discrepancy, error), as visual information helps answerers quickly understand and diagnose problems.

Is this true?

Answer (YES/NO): NO